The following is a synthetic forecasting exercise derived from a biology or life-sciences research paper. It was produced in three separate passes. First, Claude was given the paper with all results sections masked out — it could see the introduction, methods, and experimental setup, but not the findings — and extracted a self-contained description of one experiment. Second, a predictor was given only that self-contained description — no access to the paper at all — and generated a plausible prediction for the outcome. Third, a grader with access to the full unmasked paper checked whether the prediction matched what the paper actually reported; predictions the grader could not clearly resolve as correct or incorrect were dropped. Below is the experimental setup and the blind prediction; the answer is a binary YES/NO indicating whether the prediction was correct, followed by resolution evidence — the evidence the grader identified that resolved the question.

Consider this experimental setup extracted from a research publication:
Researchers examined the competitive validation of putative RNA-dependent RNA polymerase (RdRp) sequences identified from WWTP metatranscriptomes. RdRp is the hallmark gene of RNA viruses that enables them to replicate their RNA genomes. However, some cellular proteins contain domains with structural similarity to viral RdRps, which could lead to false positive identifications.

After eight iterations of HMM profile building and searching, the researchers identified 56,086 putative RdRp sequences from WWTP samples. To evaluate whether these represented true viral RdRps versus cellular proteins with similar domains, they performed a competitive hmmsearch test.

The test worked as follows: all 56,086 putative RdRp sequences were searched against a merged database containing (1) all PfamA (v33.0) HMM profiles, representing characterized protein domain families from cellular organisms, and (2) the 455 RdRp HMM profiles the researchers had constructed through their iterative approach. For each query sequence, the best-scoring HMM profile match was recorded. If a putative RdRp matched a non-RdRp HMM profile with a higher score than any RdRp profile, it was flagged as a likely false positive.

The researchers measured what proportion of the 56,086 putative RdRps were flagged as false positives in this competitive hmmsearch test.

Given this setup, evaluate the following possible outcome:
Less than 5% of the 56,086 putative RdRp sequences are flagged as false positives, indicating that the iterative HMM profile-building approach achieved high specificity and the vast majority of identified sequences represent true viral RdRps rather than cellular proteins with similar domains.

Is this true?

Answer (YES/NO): YES